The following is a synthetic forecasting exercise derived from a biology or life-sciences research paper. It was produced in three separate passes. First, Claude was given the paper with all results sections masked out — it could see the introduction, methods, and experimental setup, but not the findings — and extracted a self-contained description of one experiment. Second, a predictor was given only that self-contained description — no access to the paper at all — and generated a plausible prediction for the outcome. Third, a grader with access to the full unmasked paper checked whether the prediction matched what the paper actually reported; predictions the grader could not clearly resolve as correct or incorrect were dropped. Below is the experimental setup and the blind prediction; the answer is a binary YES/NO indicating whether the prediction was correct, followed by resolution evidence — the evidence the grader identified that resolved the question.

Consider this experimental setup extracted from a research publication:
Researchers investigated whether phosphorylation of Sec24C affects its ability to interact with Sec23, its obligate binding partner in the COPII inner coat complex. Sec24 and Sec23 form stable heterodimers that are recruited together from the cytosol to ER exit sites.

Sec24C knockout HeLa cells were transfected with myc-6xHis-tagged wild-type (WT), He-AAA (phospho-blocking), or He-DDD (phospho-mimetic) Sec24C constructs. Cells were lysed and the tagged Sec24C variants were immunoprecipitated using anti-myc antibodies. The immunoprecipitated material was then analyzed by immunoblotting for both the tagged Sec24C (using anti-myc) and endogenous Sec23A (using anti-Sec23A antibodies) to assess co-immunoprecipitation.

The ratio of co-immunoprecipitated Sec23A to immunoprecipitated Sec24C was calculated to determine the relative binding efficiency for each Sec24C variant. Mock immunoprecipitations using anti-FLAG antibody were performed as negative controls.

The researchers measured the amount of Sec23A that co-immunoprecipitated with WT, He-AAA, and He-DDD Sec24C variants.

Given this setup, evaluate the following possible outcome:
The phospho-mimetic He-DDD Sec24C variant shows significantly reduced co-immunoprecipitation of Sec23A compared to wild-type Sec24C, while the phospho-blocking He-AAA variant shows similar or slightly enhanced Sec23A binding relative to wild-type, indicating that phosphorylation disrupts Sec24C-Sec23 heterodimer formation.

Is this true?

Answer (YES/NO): NO